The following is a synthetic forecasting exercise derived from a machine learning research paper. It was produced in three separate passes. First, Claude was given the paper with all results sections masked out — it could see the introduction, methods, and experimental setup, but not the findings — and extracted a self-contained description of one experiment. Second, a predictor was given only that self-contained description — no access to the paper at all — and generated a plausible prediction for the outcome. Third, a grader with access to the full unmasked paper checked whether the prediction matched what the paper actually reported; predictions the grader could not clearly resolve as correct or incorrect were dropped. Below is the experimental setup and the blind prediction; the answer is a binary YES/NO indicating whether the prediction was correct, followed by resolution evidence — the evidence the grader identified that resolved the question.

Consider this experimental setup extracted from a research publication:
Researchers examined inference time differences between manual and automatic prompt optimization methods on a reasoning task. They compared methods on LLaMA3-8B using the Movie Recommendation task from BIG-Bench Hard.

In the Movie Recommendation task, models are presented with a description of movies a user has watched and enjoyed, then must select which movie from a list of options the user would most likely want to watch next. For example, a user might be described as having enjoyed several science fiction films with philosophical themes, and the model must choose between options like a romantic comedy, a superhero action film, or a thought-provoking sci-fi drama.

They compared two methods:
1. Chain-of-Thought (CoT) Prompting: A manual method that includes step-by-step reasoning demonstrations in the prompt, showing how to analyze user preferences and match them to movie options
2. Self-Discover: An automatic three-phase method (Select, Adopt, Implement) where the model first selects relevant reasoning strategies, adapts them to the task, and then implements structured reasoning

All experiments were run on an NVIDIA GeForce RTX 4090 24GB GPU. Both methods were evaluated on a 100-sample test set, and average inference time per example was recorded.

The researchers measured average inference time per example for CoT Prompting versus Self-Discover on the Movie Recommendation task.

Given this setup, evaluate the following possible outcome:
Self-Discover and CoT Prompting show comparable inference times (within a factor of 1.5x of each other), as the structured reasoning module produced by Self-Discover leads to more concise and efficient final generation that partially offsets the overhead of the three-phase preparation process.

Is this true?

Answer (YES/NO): NO